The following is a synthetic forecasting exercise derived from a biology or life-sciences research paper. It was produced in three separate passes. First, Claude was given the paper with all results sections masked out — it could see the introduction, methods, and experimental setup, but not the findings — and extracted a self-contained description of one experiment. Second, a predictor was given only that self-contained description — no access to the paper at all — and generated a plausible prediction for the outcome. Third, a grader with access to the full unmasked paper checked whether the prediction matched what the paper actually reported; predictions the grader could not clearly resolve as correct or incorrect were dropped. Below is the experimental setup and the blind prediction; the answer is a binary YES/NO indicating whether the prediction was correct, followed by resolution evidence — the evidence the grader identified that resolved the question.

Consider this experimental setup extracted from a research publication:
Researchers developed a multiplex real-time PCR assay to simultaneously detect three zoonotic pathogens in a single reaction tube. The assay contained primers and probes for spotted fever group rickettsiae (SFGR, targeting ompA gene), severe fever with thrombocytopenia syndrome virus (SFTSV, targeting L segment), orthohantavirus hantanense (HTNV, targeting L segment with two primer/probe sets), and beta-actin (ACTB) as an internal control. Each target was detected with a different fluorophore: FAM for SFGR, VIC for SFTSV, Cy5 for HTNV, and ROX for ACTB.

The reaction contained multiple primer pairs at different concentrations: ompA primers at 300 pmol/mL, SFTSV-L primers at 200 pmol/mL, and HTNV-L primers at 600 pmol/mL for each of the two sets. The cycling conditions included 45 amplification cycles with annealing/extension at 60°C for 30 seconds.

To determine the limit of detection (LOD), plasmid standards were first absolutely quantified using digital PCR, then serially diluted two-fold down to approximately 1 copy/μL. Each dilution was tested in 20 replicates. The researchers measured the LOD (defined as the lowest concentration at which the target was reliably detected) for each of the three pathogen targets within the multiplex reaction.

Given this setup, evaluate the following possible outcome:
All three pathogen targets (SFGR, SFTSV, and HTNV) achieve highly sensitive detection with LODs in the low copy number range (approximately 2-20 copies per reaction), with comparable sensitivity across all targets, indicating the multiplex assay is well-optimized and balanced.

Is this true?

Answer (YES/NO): YES